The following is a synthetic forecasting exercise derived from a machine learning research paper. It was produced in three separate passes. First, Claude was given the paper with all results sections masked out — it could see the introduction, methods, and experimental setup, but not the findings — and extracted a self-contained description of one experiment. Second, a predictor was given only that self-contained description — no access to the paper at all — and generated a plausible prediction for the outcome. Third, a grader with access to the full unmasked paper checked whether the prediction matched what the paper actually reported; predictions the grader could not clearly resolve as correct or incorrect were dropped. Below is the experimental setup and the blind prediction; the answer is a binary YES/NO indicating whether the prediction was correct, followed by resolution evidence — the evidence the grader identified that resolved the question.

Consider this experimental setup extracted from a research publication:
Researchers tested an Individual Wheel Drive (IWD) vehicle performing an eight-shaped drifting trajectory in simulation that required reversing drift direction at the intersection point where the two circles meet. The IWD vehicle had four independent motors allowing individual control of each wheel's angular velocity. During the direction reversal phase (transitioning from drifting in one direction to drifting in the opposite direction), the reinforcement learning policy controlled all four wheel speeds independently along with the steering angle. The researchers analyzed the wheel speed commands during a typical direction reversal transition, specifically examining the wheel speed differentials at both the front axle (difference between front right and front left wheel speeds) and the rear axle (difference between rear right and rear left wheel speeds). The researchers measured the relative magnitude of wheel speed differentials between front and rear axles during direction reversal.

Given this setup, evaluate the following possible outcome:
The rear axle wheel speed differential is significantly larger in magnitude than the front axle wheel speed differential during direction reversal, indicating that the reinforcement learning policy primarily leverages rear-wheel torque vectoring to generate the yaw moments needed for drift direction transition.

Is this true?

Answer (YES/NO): YES